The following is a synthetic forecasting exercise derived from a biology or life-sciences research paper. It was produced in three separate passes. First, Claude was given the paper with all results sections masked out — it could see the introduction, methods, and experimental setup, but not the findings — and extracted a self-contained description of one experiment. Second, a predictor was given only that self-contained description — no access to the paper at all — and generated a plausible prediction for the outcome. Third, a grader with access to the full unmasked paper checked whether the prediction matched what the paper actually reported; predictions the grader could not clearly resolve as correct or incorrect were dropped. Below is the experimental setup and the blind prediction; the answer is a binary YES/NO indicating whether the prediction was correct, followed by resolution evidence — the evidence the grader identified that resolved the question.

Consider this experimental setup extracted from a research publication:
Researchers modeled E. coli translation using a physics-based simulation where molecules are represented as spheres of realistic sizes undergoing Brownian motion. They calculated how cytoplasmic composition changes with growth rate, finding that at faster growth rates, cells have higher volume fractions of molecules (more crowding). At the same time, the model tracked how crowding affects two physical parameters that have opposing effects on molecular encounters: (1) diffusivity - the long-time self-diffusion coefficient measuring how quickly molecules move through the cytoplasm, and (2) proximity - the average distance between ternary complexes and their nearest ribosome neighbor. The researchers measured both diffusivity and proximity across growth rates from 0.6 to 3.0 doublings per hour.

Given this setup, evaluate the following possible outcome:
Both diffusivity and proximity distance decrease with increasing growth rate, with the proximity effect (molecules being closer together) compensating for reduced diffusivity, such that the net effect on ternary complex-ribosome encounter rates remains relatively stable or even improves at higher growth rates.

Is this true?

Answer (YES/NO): YES